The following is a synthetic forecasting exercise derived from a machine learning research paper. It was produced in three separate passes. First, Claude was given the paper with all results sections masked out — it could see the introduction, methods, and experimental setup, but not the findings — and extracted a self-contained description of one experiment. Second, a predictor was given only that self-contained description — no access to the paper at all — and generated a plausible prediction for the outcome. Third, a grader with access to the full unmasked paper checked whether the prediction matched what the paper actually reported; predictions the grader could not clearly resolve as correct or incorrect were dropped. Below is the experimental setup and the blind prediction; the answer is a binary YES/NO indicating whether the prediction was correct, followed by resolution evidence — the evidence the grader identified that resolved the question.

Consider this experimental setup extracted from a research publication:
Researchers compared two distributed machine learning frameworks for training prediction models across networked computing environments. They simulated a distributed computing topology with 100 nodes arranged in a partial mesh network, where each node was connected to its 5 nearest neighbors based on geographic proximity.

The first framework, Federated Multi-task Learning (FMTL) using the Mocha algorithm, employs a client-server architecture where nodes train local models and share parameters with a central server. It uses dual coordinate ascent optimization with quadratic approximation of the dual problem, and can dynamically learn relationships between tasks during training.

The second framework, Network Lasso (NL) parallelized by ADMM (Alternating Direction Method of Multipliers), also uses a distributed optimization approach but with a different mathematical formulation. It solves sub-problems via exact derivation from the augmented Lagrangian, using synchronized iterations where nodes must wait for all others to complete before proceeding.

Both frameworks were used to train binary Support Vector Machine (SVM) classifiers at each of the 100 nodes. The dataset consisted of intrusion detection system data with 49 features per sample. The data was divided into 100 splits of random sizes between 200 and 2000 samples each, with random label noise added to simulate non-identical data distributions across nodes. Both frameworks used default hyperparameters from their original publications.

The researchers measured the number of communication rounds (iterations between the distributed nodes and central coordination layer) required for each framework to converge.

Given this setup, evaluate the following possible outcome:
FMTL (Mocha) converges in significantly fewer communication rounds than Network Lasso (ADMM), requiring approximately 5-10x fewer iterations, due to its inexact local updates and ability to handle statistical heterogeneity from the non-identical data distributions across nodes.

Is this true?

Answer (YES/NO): NO